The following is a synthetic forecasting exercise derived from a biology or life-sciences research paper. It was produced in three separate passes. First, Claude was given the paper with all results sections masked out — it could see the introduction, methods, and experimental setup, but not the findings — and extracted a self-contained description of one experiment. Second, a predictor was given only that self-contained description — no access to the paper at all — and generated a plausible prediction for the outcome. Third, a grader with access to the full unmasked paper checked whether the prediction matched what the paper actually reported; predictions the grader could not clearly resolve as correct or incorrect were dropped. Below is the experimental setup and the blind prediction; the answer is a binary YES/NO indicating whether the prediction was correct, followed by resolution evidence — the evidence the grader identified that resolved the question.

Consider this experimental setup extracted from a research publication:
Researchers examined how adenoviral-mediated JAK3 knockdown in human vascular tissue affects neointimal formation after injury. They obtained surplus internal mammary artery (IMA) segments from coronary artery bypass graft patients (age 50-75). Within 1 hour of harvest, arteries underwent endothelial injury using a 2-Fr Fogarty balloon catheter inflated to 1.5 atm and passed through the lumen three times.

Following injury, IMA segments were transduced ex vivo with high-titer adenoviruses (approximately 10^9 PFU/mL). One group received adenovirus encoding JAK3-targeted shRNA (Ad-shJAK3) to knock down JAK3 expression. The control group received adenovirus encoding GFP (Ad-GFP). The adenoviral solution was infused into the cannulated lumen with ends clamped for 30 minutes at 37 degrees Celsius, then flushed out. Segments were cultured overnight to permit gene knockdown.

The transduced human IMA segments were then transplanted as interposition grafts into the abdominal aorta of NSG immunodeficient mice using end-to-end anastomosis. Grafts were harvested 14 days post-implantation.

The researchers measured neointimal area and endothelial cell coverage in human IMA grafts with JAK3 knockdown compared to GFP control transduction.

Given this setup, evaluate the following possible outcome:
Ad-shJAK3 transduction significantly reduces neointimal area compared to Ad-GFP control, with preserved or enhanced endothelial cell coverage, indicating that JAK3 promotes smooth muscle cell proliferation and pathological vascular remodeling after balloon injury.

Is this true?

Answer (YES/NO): YES